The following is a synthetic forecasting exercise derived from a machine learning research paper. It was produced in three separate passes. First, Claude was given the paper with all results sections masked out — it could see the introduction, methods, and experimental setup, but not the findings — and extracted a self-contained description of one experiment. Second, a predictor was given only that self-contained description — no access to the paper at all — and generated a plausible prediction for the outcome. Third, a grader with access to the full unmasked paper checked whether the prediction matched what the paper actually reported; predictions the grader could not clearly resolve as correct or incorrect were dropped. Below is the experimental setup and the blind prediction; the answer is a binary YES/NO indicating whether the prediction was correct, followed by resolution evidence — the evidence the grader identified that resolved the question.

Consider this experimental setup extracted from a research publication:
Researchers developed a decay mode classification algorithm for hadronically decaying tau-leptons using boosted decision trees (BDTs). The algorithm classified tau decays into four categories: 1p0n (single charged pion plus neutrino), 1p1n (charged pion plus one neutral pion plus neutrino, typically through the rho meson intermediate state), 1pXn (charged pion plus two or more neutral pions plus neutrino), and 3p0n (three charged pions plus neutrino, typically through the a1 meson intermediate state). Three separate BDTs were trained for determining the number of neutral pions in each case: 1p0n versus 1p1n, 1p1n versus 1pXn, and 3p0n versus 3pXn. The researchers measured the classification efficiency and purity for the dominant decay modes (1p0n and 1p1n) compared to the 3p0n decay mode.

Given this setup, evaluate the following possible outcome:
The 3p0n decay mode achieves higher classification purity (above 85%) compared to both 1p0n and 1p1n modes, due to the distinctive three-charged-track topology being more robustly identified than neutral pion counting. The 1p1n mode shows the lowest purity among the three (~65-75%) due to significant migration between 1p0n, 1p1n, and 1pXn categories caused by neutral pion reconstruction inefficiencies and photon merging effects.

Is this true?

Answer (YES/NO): NO